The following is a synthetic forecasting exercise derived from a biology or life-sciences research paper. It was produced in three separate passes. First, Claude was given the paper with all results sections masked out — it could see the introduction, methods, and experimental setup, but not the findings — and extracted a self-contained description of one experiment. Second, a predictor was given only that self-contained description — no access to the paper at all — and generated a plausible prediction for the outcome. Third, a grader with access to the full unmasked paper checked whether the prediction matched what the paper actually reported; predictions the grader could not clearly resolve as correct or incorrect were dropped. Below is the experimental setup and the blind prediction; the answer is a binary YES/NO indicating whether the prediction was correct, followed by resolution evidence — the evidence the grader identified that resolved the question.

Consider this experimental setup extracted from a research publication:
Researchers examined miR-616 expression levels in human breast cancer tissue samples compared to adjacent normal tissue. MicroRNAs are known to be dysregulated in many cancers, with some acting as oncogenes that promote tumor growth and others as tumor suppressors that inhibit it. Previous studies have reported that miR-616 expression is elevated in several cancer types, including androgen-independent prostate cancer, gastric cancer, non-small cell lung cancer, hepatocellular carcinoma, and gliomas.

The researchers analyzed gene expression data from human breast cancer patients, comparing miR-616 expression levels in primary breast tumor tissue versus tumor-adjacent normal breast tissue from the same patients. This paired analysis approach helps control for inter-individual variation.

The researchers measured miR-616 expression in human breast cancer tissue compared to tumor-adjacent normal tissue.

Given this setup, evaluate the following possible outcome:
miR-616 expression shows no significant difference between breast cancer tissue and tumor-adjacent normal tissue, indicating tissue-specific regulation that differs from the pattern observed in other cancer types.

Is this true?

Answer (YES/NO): NO